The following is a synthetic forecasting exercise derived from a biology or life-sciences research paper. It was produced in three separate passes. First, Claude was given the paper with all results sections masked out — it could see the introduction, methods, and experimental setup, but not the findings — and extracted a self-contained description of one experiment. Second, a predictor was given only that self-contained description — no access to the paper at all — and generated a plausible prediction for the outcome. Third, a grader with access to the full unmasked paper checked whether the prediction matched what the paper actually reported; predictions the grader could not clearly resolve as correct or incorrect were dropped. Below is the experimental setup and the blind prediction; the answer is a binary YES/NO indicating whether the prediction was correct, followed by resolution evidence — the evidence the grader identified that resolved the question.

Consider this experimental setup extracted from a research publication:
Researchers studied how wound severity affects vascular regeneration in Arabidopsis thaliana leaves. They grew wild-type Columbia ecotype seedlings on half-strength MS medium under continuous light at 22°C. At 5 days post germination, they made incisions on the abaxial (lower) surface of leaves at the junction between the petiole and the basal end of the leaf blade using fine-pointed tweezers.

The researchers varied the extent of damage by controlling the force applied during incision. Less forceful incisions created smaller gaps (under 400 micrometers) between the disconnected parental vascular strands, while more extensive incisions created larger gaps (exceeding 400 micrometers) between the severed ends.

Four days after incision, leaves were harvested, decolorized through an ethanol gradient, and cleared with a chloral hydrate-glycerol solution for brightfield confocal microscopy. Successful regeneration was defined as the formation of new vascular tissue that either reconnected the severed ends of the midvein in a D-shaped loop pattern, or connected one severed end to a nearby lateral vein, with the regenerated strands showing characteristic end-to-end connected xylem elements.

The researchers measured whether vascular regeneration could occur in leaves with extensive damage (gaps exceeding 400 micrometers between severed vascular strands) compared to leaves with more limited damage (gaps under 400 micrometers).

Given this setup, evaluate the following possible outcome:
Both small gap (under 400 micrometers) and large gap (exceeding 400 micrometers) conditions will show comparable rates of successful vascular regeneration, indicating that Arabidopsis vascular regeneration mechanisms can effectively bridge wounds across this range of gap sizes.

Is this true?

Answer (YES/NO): NO